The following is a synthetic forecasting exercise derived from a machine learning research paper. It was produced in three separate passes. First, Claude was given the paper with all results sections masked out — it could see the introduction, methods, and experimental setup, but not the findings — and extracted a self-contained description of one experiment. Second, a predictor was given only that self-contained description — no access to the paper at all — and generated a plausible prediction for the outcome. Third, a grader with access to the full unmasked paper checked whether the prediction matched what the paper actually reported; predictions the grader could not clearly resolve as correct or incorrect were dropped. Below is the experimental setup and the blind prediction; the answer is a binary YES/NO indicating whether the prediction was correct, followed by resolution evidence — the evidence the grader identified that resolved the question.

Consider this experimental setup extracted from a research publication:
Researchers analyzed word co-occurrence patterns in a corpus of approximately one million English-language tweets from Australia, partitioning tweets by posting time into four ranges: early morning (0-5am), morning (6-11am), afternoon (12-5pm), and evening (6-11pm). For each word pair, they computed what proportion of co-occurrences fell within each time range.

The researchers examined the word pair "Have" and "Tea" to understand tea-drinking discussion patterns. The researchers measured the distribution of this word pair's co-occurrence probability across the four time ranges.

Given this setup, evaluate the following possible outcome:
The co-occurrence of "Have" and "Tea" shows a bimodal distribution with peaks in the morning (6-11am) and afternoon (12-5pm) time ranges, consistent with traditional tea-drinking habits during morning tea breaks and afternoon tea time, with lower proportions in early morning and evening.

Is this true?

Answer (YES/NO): NO